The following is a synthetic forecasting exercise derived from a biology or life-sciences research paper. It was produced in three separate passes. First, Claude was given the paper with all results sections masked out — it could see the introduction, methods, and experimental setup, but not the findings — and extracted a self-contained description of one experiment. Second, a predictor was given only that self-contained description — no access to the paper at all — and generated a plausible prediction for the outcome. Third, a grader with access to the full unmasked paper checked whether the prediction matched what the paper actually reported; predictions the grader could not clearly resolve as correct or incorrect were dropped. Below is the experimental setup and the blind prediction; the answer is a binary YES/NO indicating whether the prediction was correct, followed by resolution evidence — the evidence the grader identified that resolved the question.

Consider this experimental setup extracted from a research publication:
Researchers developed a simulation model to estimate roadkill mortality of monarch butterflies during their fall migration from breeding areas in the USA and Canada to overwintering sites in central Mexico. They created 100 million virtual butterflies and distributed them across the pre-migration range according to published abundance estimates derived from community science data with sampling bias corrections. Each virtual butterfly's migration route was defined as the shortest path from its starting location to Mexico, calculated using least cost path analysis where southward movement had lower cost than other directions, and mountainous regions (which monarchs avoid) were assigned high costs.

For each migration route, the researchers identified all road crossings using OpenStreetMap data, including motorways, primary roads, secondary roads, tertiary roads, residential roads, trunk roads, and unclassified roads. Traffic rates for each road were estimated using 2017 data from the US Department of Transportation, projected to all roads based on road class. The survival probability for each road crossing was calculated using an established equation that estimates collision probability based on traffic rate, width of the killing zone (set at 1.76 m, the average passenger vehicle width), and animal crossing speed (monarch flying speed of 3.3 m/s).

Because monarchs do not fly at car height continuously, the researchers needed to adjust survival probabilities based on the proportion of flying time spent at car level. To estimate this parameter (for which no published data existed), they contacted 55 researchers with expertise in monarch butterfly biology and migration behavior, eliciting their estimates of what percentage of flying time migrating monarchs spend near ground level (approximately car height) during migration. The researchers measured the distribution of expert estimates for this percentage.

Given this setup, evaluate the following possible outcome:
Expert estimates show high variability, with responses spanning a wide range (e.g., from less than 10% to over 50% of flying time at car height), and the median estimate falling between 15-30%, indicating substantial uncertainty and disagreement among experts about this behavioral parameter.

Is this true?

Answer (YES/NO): YES